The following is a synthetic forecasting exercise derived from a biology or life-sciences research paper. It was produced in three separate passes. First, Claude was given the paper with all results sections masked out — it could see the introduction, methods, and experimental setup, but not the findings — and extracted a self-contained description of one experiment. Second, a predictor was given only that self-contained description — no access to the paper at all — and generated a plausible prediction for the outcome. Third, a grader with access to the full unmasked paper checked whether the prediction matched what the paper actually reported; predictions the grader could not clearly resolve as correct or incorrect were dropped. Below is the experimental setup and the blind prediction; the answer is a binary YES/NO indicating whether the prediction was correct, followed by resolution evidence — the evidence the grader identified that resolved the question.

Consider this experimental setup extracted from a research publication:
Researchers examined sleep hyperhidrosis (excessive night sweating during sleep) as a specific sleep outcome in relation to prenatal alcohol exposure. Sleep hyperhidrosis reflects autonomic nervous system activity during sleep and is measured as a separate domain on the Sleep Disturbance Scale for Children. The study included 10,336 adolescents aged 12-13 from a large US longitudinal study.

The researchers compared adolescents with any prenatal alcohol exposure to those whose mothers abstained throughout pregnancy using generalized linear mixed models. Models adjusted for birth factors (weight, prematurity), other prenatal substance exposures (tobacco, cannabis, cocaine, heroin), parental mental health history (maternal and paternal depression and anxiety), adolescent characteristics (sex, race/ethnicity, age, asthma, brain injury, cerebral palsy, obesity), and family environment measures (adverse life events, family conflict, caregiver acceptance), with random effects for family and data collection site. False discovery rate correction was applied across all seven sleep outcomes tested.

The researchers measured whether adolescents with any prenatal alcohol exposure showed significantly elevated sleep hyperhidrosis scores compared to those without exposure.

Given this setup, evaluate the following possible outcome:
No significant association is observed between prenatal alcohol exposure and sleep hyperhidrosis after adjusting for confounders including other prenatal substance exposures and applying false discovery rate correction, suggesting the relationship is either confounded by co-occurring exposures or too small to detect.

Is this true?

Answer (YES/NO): YES